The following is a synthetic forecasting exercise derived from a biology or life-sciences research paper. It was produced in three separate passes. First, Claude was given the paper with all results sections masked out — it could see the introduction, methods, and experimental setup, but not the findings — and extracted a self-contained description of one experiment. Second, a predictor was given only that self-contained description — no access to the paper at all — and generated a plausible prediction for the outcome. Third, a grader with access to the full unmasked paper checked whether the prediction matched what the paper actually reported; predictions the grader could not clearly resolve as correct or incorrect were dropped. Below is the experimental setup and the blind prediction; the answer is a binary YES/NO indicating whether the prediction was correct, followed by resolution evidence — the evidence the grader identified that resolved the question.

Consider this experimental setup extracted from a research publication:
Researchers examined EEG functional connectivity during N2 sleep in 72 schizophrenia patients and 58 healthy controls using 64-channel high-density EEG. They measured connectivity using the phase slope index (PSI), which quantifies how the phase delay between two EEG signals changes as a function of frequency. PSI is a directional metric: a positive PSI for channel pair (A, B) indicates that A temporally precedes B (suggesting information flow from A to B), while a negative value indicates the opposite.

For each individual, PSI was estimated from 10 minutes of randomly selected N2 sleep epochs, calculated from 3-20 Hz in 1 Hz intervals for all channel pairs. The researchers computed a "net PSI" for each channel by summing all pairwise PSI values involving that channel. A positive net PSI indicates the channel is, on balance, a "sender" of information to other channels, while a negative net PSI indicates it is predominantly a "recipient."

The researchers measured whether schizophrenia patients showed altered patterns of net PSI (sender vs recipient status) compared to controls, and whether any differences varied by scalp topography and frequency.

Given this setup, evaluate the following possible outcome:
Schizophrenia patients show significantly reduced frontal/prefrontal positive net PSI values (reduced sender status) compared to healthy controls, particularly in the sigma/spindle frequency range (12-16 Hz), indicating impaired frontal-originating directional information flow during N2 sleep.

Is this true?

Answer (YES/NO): NO